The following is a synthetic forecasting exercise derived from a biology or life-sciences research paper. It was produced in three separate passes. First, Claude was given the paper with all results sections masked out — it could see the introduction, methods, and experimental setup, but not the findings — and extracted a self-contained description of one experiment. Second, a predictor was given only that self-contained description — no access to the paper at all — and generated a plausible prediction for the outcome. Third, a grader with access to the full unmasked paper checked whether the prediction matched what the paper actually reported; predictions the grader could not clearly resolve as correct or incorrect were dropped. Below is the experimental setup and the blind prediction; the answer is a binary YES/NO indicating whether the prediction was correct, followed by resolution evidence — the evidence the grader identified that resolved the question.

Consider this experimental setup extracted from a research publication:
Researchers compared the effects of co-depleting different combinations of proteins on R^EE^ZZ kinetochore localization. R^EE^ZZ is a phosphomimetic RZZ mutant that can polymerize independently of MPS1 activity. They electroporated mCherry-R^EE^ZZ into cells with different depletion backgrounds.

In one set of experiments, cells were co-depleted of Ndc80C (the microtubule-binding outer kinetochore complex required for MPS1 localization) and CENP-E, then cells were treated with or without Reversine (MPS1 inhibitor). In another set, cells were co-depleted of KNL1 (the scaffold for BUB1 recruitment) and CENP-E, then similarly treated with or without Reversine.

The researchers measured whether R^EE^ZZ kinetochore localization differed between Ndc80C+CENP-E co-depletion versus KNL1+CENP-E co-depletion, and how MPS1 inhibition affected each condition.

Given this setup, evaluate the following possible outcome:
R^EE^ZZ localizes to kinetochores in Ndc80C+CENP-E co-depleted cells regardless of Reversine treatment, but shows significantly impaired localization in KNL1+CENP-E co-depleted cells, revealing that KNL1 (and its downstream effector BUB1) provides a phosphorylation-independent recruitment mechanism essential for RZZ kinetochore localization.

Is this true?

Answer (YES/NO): NO